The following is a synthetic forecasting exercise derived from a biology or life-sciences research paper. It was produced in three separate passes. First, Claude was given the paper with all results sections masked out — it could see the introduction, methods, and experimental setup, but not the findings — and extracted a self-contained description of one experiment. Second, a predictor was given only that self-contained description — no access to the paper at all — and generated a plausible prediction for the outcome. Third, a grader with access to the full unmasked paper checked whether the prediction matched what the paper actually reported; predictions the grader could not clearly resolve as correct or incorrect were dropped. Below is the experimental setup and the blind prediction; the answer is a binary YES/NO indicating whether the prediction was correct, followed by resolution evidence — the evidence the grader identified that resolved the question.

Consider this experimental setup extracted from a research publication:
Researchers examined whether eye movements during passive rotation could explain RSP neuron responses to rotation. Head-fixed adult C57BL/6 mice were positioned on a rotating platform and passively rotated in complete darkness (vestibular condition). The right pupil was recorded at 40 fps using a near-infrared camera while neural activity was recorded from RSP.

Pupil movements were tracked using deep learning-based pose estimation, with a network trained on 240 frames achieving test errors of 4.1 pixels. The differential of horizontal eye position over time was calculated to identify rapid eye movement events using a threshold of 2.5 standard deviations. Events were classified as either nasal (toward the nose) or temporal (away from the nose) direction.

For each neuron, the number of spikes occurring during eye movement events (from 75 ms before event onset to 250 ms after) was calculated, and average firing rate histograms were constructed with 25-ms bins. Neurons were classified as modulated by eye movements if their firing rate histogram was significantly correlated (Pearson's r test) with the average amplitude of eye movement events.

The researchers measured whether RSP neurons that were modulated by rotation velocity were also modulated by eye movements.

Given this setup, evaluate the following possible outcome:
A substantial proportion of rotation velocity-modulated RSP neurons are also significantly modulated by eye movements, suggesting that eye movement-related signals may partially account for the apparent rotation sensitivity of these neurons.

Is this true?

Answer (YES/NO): NO